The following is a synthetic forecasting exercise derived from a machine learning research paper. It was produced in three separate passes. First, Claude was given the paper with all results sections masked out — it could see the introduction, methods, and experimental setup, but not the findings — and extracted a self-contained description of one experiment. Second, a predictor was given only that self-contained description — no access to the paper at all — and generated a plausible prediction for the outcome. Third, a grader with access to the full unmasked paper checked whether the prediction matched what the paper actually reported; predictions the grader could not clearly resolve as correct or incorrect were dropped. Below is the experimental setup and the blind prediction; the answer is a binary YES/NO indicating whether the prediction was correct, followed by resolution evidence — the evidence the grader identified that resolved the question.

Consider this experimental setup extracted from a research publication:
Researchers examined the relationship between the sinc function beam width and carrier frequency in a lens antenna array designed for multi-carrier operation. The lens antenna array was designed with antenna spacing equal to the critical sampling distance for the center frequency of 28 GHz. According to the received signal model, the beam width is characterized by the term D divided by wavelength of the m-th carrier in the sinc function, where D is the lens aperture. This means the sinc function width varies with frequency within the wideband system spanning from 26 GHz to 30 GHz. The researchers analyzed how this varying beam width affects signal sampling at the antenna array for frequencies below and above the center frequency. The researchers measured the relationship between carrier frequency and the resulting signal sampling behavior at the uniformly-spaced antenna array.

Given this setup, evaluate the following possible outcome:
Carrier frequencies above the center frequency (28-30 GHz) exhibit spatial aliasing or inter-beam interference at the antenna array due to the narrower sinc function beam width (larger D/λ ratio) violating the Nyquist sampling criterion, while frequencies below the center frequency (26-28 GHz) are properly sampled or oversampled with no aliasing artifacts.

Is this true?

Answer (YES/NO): NO